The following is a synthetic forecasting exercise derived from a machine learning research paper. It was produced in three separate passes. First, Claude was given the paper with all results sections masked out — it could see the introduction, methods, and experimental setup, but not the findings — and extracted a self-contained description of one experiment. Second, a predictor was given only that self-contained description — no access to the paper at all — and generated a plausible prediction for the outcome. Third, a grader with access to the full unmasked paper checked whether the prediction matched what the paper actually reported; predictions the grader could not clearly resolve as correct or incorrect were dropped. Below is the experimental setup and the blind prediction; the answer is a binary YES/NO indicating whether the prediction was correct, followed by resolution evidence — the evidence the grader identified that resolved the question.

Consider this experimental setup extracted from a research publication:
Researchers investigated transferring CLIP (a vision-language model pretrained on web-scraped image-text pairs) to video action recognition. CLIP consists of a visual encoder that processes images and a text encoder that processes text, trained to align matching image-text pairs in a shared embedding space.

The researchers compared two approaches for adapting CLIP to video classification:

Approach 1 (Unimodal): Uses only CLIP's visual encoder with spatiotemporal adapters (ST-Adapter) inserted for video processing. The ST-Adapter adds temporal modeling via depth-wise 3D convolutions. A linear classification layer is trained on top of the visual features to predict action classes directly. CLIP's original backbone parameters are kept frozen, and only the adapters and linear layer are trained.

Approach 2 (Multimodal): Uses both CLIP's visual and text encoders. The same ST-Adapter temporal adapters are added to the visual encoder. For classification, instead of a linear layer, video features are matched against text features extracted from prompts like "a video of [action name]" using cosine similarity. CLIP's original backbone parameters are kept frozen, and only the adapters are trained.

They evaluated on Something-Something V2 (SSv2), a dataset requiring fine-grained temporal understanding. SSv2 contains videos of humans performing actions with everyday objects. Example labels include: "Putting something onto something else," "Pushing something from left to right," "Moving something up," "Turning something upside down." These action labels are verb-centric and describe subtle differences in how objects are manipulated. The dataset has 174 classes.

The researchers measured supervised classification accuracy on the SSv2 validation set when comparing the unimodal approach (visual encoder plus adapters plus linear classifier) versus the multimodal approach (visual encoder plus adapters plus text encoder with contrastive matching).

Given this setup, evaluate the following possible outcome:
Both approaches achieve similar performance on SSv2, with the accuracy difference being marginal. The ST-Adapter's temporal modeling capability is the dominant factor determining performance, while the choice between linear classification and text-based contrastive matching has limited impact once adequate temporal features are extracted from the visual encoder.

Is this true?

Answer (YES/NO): NO